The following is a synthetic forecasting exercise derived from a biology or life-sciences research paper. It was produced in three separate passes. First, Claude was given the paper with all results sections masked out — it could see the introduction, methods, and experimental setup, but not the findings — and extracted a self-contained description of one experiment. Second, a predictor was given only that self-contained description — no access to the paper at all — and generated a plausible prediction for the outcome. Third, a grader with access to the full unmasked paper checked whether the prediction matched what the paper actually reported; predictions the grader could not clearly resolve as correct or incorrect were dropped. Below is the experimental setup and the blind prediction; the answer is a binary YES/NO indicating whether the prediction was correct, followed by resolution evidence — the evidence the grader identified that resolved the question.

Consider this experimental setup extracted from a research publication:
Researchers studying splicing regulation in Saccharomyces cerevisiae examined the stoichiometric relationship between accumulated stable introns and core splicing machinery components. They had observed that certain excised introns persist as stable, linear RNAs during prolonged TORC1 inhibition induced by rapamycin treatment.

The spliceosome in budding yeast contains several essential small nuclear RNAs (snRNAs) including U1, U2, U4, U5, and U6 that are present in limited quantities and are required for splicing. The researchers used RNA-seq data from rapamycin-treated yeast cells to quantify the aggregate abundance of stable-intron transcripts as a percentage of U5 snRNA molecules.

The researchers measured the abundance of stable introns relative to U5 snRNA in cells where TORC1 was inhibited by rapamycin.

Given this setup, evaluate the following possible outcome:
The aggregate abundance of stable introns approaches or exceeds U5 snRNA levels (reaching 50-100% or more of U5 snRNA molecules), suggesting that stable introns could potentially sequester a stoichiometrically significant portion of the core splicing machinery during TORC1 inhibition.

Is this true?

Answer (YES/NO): NO